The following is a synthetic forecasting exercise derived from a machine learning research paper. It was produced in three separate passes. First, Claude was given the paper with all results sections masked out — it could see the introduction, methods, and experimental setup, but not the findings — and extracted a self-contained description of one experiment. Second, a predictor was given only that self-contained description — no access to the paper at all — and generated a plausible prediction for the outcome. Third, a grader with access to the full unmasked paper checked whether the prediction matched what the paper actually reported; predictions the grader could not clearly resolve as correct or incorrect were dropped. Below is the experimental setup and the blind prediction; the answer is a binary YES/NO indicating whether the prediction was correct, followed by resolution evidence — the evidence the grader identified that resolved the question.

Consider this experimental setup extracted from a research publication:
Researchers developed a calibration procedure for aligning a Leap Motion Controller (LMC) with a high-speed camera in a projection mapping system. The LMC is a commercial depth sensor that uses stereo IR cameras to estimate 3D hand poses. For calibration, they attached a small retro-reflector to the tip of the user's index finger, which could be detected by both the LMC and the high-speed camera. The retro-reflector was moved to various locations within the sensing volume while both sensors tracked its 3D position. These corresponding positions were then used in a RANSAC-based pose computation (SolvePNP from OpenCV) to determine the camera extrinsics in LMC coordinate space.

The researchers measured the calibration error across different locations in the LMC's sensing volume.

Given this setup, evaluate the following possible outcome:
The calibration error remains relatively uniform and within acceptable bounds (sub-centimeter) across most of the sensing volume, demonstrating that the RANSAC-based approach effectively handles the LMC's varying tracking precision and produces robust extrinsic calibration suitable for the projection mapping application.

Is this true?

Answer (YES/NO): NO